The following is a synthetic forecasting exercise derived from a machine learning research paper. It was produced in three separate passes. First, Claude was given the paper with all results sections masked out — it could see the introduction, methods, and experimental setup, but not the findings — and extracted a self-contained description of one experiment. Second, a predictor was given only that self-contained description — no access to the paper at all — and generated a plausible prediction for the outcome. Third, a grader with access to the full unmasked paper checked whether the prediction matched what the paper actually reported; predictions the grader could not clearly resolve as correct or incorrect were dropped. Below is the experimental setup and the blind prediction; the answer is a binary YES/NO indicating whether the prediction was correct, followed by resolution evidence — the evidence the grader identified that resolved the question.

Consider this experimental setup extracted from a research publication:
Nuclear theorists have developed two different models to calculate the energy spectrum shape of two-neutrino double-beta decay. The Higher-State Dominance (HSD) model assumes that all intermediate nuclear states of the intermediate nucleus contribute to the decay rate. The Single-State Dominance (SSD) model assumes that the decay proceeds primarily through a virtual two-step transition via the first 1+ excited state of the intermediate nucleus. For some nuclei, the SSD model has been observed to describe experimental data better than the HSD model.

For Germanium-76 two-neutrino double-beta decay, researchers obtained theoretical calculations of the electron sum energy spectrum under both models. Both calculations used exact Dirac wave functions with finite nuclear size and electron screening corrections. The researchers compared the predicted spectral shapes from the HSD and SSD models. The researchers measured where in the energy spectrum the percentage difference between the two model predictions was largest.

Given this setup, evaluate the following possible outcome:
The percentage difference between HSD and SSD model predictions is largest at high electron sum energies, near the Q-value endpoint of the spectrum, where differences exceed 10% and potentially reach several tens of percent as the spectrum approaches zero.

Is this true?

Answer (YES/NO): NO